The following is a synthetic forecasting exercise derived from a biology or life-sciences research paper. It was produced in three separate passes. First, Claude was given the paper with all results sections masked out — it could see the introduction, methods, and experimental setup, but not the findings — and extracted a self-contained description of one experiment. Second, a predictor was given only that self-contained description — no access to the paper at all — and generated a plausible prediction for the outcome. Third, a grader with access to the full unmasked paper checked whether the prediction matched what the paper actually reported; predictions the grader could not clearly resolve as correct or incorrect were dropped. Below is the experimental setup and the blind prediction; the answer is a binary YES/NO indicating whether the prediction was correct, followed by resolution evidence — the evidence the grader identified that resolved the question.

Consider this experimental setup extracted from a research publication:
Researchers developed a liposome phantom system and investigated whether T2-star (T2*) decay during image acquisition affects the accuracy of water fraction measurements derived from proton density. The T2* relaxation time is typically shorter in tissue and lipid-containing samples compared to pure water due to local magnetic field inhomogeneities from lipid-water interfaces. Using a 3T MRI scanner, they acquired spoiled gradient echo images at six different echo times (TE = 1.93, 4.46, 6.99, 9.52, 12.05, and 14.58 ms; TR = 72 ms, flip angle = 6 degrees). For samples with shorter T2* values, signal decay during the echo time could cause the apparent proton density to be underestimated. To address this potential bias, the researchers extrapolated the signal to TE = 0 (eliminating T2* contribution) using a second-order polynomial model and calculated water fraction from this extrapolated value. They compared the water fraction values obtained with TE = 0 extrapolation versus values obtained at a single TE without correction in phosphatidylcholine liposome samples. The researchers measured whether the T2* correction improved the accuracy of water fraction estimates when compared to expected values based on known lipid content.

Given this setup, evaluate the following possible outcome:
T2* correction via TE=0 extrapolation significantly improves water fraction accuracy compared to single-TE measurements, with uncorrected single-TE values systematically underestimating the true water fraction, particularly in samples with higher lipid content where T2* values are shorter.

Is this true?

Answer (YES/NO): NO